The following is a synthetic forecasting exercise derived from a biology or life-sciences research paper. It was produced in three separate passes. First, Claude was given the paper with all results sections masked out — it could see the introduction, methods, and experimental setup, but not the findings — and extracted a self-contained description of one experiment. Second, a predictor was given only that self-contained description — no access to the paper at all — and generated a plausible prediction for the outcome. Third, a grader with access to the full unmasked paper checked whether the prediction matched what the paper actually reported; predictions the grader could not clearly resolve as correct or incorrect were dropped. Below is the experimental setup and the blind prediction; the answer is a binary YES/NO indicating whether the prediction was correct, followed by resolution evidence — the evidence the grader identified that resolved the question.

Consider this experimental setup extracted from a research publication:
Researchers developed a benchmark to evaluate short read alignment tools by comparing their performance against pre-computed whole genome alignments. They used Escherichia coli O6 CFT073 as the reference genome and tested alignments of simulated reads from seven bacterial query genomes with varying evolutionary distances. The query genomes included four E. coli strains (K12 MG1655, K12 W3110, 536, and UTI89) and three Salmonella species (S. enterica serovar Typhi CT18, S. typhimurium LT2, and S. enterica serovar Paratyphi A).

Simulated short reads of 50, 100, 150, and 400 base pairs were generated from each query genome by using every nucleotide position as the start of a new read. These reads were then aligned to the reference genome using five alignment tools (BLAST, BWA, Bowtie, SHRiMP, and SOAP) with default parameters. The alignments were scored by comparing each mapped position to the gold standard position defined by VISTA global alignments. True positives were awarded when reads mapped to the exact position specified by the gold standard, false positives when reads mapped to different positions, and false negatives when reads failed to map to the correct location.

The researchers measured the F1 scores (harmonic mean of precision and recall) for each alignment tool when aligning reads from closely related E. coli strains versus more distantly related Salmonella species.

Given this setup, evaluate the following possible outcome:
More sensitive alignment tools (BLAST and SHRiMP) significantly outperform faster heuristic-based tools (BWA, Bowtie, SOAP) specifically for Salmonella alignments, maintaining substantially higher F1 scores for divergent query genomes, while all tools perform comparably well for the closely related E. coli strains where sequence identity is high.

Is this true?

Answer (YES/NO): NO